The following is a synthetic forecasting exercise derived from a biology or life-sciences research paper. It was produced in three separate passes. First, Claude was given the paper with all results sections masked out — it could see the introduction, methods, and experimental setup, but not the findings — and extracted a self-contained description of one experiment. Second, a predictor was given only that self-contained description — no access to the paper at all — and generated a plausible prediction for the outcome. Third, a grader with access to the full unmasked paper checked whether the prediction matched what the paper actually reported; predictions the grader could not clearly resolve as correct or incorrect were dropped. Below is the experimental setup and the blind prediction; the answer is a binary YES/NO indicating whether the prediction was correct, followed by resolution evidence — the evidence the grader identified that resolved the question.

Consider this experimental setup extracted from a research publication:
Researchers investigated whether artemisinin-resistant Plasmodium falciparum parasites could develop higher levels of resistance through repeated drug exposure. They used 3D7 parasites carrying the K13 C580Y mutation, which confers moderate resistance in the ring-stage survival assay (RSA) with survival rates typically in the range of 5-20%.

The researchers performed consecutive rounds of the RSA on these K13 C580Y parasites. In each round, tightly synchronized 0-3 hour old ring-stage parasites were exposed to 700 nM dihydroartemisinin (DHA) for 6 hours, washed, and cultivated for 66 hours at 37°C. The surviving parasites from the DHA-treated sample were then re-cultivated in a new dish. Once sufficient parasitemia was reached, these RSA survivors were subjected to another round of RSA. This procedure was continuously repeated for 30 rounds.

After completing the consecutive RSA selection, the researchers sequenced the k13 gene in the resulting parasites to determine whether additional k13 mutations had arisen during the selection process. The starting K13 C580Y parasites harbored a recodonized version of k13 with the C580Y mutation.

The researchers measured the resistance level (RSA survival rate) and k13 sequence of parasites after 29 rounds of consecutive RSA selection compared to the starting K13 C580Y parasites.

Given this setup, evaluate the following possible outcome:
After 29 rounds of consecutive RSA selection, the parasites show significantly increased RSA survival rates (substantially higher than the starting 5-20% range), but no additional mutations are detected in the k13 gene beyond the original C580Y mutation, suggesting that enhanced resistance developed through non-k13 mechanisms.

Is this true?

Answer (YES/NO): YES